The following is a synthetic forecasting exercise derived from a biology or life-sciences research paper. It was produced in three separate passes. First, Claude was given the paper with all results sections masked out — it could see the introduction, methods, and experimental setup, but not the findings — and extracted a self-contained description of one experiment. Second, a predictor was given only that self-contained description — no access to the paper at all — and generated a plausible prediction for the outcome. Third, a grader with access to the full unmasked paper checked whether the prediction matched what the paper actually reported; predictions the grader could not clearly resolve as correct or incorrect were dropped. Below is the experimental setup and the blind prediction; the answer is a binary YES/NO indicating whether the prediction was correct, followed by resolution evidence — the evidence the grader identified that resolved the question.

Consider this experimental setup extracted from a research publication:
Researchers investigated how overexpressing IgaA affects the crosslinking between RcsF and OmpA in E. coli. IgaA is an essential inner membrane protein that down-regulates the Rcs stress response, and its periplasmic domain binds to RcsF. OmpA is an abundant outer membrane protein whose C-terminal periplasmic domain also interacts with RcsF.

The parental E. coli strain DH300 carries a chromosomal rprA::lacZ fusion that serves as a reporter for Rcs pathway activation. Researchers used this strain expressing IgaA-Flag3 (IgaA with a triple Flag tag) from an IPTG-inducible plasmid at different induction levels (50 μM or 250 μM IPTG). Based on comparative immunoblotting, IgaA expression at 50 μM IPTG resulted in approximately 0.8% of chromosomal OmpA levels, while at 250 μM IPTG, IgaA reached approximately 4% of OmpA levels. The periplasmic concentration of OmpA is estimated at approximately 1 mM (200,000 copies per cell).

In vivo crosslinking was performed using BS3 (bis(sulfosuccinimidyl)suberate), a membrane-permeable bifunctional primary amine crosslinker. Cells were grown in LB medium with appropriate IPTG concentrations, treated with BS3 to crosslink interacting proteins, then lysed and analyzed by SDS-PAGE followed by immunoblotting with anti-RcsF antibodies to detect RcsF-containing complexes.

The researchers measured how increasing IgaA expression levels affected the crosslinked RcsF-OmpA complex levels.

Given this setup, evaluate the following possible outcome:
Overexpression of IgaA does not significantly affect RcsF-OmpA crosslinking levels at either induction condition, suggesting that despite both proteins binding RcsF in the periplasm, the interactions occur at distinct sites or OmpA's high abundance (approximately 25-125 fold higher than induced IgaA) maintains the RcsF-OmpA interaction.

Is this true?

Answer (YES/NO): NO